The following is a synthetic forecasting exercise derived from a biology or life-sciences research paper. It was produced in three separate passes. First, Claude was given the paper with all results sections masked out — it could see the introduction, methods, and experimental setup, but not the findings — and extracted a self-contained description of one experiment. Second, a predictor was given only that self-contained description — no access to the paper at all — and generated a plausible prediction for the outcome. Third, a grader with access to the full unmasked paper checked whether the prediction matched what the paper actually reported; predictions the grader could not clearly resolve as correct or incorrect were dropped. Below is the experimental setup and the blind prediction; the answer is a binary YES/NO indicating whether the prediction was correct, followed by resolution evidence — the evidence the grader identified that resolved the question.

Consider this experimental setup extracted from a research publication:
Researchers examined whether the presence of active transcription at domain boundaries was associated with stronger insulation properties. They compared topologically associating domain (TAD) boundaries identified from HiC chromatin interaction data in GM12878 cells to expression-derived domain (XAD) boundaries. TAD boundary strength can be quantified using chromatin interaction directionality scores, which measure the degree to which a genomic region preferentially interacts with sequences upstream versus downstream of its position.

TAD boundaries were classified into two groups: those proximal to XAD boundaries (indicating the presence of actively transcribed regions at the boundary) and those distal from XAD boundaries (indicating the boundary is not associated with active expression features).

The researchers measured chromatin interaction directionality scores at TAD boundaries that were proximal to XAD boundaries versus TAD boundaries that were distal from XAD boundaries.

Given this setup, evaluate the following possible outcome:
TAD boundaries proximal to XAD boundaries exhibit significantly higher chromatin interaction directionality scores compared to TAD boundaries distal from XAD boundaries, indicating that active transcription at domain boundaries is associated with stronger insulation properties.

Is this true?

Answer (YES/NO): YES